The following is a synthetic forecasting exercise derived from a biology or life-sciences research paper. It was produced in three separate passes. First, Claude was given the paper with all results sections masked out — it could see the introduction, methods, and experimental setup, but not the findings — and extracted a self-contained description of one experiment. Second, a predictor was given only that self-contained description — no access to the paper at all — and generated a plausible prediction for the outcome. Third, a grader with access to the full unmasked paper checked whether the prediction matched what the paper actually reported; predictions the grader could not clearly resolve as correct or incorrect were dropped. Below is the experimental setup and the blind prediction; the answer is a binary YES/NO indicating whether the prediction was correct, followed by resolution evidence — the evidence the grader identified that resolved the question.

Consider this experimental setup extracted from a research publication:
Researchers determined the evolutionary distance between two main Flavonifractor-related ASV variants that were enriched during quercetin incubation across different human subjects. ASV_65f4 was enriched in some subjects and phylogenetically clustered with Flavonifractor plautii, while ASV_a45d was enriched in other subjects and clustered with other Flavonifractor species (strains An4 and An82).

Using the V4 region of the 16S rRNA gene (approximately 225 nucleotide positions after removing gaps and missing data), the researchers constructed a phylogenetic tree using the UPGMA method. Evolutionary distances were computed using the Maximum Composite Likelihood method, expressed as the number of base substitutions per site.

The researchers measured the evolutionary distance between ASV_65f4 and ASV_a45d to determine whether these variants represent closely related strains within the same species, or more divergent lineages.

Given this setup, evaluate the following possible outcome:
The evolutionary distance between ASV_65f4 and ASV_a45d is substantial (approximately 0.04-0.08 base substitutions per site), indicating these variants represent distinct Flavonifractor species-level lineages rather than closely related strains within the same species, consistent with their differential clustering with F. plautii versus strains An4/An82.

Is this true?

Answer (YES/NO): NO